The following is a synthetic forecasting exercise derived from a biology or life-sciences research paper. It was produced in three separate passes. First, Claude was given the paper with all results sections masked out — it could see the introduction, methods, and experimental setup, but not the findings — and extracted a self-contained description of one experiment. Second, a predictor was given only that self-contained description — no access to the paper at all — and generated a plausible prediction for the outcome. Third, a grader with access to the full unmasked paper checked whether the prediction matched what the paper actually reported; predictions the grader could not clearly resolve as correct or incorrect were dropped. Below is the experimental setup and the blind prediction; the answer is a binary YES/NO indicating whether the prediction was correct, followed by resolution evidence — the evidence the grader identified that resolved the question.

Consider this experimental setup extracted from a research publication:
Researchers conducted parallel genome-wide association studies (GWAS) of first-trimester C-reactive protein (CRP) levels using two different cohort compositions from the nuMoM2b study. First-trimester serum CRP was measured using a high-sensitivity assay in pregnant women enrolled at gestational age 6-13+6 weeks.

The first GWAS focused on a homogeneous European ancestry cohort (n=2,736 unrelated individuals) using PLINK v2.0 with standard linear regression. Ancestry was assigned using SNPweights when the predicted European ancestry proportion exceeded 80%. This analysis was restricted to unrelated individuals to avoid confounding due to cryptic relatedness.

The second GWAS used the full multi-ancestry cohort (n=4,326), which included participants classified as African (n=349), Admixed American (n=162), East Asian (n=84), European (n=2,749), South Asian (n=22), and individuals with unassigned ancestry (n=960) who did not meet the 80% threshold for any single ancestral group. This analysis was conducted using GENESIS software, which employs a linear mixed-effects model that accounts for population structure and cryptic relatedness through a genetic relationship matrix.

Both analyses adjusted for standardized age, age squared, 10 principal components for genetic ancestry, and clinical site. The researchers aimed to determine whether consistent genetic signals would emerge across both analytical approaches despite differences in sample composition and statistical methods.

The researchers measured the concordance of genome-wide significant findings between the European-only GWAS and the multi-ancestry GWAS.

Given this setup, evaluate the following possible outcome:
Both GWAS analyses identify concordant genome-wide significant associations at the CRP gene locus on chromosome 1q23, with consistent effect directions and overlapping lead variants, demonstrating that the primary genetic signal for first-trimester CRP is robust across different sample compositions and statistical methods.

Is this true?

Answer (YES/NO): NO